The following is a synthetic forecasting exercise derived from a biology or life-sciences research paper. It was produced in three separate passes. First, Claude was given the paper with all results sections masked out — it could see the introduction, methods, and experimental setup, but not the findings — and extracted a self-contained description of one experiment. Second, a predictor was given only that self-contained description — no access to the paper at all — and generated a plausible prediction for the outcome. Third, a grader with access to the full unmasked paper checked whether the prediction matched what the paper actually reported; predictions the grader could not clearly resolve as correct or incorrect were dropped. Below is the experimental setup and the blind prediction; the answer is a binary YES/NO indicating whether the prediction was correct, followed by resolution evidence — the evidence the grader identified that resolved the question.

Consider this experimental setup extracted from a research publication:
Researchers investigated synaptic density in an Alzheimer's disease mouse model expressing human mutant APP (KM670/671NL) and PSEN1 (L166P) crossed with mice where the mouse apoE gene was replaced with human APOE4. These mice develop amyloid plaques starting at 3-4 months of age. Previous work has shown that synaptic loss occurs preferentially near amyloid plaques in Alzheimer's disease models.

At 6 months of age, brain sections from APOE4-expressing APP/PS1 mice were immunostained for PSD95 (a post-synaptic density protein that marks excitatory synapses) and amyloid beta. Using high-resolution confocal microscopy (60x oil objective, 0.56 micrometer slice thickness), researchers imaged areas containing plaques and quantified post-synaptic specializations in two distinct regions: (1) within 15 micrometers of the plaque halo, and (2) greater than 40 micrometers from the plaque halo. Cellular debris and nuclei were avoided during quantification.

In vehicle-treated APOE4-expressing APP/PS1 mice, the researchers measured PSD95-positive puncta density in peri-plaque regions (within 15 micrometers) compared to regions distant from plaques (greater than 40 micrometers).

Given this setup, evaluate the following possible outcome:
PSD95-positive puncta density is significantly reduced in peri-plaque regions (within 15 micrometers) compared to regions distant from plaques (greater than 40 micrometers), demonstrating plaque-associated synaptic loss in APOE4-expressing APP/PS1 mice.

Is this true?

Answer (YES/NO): YES